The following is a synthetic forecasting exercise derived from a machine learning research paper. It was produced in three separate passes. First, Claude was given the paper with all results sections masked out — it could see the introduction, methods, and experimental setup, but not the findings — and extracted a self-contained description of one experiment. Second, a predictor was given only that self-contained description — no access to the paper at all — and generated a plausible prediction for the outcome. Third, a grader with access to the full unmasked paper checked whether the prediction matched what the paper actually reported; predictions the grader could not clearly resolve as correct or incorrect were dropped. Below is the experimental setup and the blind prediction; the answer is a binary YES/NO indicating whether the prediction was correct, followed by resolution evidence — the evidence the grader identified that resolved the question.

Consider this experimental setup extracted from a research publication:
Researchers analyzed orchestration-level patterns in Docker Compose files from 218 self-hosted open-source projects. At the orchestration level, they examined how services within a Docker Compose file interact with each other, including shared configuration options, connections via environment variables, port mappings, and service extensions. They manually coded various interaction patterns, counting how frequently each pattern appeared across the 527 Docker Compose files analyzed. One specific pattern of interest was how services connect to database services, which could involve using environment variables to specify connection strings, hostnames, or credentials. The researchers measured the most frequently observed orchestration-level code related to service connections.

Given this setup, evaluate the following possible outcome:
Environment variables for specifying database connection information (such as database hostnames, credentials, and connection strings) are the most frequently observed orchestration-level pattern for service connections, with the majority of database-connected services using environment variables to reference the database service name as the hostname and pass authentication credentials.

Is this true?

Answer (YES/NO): YES